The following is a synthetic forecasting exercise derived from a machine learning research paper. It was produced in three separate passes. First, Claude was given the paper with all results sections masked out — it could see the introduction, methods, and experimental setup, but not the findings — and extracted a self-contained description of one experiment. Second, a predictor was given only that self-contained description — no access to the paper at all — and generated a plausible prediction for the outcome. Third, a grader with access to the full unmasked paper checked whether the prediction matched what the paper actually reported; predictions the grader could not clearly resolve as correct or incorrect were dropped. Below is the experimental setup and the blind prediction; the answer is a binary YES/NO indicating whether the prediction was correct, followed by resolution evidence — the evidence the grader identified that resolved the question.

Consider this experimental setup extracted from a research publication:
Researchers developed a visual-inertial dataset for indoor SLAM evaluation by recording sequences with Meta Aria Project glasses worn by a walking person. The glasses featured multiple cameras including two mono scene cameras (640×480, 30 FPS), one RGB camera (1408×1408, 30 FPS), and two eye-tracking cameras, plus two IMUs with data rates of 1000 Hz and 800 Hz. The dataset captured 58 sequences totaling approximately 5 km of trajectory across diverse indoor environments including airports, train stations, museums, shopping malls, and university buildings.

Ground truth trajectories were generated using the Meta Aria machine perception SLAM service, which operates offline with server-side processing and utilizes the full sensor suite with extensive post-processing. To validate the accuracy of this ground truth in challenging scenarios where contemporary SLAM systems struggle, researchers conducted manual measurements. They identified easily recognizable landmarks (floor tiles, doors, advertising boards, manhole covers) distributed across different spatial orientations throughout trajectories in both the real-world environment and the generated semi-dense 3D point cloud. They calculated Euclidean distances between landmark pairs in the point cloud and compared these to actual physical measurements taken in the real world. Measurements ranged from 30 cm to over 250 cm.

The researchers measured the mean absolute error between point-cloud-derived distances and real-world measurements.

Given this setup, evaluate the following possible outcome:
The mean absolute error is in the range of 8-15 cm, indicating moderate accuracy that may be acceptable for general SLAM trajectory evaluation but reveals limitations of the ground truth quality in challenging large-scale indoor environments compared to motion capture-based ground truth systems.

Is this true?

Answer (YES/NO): NO